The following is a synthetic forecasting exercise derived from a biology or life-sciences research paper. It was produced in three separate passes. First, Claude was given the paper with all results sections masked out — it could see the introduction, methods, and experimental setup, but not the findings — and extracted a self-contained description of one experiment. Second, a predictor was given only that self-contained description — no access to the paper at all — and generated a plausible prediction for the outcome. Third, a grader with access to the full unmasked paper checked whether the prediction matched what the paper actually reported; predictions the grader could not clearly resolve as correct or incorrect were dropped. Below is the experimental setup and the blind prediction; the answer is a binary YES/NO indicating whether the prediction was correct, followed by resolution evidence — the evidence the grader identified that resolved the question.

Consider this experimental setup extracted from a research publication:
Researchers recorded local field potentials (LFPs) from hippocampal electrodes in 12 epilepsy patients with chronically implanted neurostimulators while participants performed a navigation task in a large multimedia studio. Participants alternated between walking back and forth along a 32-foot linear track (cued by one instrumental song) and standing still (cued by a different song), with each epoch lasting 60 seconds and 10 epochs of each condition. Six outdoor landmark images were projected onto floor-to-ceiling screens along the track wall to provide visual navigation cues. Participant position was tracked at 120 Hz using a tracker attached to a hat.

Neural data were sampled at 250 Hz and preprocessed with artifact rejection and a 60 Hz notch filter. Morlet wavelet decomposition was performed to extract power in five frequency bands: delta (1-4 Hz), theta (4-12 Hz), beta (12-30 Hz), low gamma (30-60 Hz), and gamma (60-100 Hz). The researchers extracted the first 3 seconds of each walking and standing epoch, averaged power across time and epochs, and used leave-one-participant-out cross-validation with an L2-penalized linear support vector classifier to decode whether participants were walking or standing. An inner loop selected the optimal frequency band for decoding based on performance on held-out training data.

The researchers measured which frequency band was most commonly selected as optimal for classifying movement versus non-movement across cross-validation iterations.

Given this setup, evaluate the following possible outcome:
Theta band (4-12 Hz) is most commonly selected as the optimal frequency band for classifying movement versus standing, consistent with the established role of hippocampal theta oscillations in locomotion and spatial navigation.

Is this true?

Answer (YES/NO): YES